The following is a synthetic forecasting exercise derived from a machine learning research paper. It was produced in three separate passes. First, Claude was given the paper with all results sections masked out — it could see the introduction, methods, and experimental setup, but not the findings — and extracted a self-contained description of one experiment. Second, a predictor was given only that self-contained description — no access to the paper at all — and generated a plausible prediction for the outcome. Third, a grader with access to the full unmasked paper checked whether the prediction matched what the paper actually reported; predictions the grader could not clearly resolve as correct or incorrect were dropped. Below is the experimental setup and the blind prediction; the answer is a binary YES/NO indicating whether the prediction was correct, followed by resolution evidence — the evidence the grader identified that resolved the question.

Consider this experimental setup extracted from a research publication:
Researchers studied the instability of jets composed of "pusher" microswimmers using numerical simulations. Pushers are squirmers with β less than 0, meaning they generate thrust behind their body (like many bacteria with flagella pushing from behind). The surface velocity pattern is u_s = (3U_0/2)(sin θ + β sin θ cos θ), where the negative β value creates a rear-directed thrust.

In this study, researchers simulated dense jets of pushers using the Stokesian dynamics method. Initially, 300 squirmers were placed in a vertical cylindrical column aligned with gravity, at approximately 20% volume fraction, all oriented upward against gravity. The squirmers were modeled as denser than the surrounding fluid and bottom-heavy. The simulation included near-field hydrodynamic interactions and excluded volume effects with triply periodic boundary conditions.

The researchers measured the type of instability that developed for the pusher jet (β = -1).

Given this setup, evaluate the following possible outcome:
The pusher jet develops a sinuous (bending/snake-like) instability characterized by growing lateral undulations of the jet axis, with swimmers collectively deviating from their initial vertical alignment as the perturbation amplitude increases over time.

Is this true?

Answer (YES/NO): YES